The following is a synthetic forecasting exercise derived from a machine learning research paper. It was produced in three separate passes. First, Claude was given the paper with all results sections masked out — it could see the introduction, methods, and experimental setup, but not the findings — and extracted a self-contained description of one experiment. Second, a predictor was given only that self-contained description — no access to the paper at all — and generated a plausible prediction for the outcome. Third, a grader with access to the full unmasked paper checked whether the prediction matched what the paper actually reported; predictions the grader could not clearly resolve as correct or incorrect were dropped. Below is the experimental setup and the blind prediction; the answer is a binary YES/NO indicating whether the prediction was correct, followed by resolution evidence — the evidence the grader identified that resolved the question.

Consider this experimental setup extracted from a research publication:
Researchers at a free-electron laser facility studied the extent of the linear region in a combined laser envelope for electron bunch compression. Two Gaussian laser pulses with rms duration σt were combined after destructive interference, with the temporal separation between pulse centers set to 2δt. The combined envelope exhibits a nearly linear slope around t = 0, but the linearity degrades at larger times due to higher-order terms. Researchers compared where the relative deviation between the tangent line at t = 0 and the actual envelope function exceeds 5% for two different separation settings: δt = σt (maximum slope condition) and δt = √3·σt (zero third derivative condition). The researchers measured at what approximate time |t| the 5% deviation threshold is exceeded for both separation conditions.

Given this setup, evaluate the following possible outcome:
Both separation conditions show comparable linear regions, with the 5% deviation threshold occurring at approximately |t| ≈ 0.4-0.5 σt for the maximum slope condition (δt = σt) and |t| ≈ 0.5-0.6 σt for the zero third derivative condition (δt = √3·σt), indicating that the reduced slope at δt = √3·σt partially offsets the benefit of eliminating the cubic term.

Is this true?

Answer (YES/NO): NO